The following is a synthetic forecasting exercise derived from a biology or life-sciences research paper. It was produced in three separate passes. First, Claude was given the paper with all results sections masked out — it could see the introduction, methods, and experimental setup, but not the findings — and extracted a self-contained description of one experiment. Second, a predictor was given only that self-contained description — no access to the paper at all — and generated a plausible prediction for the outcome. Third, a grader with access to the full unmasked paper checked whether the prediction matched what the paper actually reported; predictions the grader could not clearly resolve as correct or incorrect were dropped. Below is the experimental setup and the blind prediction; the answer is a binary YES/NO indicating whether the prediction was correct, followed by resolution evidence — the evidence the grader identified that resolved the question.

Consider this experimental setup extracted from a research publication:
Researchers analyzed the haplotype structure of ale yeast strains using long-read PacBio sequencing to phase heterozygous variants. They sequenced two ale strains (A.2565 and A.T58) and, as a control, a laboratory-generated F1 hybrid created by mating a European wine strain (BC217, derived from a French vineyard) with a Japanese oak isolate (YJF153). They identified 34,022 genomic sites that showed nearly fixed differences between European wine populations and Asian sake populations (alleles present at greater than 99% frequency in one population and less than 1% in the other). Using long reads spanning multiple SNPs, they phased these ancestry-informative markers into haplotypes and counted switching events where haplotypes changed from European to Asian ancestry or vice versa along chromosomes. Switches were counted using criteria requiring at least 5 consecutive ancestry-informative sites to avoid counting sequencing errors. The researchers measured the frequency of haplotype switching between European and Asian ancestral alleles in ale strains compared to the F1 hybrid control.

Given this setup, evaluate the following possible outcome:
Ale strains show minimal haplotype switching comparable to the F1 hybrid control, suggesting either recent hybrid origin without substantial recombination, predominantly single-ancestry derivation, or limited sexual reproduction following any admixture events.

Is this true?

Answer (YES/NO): NO